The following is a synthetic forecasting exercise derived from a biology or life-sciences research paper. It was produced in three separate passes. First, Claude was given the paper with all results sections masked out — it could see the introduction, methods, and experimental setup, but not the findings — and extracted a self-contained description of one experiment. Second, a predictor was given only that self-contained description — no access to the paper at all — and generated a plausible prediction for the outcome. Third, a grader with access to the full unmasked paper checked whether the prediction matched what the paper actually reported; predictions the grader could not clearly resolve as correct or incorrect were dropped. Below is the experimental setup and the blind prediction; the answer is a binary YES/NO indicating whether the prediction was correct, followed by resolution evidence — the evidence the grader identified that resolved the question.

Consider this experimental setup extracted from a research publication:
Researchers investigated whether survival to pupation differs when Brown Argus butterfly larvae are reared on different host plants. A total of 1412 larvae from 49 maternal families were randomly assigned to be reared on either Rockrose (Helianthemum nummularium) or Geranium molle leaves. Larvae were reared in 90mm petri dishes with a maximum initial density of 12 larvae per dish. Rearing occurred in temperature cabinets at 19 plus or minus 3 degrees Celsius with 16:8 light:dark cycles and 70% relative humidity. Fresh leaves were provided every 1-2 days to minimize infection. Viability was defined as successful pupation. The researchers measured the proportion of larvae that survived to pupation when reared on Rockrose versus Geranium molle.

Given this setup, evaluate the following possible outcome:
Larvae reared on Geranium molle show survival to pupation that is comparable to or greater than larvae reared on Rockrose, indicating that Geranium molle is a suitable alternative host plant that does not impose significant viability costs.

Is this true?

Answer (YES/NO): YES